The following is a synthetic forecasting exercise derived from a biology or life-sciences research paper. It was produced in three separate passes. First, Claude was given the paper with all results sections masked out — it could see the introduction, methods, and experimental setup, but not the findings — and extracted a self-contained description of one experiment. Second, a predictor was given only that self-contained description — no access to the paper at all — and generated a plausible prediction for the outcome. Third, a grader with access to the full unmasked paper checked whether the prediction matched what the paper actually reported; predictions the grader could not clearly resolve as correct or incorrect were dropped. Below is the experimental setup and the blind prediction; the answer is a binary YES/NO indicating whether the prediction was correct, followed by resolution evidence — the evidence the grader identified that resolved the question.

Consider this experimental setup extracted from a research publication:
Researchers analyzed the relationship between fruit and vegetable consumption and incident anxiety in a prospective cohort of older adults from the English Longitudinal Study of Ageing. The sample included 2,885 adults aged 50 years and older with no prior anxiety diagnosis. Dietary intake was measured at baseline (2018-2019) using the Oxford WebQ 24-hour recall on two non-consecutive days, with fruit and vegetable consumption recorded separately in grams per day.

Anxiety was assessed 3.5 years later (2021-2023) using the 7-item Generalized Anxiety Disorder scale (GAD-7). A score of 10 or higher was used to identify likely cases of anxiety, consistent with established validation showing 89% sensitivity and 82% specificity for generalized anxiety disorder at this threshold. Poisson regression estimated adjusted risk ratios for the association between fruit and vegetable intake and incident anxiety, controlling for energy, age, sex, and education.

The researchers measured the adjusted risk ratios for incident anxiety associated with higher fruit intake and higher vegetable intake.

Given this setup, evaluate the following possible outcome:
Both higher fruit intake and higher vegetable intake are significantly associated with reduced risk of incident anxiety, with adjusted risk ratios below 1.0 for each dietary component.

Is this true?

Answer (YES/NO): NO